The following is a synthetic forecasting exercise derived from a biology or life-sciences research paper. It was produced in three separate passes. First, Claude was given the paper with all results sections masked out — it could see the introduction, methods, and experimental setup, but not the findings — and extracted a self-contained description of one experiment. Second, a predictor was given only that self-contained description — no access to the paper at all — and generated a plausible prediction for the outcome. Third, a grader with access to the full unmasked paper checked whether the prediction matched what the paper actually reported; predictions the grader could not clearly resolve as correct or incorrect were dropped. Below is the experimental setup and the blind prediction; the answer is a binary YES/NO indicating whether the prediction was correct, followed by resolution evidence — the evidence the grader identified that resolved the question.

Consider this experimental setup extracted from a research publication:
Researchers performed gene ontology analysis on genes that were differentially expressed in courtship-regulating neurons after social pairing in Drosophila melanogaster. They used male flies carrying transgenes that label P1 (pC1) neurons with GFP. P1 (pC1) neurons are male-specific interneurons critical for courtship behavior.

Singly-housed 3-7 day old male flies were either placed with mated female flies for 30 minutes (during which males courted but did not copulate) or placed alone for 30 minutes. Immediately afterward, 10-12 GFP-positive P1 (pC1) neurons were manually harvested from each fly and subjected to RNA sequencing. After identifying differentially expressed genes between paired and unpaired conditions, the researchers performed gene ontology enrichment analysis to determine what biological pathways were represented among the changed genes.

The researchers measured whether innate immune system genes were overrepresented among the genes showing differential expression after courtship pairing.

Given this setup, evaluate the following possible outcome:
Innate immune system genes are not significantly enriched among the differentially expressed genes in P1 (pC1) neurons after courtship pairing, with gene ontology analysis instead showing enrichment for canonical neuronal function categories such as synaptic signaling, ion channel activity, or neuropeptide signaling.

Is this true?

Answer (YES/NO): NO